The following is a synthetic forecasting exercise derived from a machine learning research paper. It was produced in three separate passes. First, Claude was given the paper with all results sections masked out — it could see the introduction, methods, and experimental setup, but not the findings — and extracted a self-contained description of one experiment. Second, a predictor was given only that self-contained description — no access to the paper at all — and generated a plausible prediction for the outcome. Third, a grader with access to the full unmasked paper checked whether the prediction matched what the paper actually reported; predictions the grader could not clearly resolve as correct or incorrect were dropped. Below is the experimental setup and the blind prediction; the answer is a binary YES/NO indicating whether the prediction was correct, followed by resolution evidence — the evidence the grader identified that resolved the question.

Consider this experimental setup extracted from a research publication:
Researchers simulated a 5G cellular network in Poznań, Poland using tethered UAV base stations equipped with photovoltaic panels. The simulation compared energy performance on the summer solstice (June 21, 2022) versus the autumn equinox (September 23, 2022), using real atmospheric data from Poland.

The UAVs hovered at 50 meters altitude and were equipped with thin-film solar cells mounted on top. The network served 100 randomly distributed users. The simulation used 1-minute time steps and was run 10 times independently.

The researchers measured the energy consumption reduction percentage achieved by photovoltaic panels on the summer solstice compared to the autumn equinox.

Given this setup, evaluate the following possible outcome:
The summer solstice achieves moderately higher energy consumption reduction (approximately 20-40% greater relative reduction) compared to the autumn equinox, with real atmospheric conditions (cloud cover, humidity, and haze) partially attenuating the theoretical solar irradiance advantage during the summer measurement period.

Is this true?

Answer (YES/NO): NO